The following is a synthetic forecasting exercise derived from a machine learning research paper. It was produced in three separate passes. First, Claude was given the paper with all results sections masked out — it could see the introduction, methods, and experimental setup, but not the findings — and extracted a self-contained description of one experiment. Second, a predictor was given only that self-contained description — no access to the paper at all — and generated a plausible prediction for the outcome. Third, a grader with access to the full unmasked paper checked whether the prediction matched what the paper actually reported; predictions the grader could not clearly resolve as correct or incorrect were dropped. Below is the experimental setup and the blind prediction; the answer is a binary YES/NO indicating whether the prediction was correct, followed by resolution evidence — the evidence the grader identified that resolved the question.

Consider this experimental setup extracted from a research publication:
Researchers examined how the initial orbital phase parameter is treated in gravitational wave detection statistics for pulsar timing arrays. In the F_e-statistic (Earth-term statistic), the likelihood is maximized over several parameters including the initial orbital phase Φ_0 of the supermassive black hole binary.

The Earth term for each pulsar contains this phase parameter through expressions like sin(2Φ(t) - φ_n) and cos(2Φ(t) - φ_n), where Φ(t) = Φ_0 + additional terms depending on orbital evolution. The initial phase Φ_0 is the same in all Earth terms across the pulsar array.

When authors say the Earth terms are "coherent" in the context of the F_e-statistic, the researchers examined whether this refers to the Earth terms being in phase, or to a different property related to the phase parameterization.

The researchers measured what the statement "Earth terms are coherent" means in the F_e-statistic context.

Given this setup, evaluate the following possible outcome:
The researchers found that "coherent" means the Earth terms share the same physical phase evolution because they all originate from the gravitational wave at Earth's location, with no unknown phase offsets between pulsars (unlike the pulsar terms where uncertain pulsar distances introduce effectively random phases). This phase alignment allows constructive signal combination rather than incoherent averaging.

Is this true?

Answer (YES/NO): NO